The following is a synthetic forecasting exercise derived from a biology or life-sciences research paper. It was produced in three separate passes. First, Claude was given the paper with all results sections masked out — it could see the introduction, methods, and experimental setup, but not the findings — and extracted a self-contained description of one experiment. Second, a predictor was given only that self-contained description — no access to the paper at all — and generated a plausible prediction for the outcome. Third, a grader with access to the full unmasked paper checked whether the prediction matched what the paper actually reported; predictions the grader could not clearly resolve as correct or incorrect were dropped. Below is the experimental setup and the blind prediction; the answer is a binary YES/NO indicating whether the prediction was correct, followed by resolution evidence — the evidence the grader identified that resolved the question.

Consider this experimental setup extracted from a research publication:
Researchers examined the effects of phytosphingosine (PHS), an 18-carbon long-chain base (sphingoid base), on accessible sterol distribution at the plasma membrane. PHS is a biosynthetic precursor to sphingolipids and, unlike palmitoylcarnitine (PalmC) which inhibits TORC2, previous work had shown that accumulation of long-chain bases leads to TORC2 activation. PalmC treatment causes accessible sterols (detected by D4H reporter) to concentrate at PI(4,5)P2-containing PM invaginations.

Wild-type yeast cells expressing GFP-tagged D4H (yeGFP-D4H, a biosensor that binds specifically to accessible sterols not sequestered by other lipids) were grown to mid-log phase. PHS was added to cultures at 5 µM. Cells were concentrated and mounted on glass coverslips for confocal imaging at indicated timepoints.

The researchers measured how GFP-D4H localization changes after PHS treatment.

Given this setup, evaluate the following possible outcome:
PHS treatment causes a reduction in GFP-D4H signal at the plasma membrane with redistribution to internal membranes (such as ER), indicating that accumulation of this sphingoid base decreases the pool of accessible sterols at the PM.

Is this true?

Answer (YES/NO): YES